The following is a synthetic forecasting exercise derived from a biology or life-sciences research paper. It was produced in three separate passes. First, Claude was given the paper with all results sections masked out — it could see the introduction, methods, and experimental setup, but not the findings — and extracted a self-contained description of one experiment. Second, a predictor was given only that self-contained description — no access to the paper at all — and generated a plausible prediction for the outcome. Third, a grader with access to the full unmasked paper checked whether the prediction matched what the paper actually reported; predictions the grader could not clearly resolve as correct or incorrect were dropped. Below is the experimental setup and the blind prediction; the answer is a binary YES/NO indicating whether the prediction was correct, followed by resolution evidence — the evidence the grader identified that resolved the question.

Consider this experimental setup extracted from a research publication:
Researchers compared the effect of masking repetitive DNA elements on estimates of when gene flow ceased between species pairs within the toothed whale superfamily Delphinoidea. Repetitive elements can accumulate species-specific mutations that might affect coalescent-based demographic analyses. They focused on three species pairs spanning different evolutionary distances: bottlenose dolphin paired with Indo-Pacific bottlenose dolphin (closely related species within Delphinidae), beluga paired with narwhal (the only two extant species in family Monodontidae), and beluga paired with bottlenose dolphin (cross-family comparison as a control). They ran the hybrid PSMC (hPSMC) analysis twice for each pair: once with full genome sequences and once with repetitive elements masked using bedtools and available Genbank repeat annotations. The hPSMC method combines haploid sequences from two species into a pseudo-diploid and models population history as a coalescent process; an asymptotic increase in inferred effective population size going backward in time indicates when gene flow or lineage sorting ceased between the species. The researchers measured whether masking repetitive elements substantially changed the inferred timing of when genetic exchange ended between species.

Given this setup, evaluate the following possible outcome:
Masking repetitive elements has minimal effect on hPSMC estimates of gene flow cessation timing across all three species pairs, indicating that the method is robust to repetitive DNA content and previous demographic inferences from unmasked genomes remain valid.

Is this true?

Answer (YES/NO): YES